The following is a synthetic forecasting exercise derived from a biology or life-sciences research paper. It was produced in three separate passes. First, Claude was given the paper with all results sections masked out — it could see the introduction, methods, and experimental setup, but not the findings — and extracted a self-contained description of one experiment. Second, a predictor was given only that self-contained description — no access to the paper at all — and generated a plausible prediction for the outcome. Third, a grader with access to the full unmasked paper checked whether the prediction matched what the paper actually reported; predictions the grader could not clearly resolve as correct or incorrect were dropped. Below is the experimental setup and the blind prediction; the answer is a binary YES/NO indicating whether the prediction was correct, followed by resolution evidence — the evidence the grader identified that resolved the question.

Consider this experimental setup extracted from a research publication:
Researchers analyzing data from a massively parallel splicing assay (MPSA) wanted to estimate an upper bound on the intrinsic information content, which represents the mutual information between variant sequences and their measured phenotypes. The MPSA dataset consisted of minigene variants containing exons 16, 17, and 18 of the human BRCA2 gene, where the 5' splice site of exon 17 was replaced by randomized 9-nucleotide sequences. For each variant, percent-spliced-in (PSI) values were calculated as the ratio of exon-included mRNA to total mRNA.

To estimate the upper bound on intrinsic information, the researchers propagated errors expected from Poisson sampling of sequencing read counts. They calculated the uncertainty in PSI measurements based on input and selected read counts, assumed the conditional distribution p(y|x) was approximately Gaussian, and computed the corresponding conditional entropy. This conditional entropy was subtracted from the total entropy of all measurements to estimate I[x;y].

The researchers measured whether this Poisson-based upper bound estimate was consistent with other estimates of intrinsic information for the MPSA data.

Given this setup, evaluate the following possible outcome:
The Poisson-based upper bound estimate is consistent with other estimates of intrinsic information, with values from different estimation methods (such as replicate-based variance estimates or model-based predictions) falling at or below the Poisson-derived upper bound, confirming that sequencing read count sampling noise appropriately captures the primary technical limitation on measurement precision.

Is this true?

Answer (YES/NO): NO